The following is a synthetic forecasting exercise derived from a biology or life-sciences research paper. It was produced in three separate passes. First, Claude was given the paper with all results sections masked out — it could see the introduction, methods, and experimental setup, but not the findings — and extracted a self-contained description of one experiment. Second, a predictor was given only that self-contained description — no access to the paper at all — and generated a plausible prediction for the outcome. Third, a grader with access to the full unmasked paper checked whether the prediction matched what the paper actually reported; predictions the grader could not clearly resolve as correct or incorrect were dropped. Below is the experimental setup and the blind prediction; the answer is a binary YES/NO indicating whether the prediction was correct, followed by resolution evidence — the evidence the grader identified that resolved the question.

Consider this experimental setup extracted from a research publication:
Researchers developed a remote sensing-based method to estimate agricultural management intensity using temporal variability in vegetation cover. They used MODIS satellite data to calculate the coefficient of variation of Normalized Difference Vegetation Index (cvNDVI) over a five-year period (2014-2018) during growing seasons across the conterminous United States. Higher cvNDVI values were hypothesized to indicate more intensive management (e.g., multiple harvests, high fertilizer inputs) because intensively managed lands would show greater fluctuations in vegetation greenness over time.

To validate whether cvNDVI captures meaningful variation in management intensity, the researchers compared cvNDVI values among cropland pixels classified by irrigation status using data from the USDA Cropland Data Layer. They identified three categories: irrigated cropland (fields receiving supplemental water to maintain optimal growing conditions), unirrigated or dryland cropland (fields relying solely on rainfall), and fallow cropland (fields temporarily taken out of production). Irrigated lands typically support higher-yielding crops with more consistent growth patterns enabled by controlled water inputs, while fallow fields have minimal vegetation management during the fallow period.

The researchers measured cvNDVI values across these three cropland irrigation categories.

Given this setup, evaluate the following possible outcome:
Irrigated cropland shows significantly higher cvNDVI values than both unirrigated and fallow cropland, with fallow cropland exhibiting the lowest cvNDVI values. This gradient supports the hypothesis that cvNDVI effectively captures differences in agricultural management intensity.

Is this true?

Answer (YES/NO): YES